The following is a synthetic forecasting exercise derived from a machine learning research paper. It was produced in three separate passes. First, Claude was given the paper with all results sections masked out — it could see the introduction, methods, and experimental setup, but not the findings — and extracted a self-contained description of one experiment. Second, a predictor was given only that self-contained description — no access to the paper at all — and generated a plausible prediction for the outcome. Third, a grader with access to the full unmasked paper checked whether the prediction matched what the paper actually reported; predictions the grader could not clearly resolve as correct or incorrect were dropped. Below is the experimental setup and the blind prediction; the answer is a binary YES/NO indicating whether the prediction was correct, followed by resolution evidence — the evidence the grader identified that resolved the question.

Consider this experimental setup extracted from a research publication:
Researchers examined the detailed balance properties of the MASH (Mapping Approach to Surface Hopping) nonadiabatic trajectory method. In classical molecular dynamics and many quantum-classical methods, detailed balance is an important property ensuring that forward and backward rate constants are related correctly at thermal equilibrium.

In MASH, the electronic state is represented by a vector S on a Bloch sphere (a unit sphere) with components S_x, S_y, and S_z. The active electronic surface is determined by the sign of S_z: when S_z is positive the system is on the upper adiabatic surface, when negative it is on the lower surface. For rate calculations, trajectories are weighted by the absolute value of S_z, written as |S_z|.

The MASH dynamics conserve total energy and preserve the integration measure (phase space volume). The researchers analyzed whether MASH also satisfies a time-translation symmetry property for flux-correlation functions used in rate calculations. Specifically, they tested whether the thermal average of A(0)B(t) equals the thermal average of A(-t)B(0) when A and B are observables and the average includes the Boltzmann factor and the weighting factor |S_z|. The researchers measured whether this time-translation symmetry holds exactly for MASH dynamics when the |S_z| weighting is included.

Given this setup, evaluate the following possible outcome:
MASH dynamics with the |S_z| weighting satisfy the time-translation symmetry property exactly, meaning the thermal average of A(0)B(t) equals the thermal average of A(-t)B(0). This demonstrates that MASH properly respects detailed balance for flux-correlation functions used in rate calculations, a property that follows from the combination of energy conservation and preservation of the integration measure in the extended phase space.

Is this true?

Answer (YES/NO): NO